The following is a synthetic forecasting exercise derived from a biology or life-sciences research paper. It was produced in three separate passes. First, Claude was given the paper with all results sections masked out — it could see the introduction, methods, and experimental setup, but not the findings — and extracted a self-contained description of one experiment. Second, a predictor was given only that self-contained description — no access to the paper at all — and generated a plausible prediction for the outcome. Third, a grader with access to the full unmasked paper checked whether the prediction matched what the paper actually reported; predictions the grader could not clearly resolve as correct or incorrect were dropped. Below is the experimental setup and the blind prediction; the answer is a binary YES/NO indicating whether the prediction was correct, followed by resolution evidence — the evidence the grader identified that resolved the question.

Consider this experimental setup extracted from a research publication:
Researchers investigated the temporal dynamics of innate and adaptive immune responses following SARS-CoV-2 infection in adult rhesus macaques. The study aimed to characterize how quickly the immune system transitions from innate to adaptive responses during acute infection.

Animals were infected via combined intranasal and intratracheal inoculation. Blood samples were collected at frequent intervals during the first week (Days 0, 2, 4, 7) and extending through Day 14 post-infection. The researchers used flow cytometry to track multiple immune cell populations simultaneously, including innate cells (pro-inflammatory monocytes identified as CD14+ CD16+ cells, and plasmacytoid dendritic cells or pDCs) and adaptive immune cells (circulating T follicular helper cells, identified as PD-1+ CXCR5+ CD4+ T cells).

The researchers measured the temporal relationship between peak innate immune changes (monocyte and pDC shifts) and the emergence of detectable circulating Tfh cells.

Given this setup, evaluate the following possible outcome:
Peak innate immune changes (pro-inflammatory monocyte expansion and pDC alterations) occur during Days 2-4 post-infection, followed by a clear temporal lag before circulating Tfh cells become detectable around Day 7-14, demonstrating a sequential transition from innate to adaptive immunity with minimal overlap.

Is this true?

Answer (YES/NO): YES